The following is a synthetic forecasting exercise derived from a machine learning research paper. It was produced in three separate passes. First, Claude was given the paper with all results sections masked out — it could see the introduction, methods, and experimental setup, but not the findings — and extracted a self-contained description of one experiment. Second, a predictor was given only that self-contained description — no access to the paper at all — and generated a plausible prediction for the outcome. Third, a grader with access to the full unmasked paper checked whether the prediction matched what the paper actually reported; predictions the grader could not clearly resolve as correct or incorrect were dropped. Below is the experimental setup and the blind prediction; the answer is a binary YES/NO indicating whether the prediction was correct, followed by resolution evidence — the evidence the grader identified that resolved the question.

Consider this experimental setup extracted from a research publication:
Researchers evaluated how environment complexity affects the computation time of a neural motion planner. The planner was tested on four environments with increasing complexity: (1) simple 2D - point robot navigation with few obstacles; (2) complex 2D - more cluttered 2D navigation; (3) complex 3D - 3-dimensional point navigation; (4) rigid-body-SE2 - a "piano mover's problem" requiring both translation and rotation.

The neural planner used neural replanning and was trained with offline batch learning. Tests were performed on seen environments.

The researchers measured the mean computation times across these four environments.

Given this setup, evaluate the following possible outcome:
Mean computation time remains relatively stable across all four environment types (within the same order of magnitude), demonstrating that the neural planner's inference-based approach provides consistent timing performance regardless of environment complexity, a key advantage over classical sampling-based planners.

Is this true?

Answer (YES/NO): NO